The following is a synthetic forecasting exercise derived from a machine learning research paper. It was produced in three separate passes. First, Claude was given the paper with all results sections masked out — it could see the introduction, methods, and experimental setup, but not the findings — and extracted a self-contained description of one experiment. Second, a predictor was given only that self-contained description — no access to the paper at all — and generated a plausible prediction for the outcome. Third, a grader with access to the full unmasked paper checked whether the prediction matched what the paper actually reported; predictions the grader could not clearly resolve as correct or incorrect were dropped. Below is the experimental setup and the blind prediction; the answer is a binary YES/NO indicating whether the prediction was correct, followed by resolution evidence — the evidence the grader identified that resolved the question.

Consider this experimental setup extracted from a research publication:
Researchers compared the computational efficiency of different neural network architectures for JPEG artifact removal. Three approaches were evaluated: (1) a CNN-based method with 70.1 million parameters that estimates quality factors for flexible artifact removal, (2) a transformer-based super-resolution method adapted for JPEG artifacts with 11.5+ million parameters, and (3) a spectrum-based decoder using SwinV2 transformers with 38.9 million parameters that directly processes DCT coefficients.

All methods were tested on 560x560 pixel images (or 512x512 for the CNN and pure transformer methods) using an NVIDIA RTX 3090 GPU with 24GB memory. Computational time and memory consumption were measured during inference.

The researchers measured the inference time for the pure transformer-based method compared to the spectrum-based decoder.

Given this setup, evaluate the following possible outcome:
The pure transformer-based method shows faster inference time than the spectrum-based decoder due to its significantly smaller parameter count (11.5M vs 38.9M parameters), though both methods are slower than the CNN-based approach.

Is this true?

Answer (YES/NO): NO